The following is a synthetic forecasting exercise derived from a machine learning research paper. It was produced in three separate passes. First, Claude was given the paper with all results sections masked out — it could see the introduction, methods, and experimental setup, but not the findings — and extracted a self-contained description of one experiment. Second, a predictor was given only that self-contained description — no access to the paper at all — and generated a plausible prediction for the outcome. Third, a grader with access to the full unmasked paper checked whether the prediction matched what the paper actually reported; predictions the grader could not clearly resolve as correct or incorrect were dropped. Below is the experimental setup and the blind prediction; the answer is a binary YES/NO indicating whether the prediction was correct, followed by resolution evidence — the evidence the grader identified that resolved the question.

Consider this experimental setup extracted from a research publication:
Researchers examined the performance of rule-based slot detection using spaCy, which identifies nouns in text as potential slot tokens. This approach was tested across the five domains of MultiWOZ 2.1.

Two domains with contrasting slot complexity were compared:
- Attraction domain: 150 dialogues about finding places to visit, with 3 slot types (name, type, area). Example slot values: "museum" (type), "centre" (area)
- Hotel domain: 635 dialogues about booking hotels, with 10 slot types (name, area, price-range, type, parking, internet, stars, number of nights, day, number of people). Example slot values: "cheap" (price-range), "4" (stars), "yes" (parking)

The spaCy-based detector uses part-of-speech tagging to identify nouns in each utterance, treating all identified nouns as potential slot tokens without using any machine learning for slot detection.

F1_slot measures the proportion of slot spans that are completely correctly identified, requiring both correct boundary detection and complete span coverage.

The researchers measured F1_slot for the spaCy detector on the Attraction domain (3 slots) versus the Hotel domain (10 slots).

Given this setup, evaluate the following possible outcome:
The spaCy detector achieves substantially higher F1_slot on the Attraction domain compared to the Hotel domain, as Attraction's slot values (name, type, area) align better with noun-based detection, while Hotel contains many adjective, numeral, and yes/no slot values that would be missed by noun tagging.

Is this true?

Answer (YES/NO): NO